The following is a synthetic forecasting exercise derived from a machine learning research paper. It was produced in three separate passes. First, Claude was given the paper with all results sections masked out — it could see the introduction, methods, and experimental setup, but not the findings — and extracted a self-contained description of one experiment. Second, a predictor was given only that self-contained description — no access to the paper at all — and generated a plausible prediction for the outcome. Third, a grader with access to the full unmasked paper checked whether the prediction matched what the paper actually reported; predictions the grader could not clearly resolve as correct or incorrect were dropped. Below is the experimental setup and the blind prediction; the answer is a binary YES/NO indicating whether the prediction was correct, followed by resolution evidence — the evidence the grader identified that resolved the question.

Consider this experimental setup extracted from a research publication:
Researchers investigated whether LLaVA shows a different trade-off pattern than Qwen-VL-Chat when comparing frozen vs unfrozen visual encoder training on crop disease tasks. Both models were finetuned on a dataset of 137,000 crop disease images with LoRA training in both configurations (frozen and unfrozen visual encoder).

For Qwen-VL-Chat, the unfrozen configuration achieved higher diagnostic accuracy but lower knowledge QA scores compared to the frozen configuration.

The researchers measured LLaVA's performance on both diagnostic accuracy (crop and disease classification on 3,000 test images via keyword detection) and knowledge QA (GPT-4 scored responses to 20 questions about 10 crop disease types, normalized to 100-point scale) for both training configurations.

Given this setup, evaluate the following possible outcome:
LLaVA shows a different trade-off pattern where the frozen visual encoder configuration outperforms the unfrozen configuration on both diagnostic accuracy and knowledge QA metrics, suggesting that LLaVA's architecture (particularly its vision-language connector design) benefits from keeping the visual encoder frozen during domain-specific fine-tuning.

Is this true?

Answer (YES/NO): NO